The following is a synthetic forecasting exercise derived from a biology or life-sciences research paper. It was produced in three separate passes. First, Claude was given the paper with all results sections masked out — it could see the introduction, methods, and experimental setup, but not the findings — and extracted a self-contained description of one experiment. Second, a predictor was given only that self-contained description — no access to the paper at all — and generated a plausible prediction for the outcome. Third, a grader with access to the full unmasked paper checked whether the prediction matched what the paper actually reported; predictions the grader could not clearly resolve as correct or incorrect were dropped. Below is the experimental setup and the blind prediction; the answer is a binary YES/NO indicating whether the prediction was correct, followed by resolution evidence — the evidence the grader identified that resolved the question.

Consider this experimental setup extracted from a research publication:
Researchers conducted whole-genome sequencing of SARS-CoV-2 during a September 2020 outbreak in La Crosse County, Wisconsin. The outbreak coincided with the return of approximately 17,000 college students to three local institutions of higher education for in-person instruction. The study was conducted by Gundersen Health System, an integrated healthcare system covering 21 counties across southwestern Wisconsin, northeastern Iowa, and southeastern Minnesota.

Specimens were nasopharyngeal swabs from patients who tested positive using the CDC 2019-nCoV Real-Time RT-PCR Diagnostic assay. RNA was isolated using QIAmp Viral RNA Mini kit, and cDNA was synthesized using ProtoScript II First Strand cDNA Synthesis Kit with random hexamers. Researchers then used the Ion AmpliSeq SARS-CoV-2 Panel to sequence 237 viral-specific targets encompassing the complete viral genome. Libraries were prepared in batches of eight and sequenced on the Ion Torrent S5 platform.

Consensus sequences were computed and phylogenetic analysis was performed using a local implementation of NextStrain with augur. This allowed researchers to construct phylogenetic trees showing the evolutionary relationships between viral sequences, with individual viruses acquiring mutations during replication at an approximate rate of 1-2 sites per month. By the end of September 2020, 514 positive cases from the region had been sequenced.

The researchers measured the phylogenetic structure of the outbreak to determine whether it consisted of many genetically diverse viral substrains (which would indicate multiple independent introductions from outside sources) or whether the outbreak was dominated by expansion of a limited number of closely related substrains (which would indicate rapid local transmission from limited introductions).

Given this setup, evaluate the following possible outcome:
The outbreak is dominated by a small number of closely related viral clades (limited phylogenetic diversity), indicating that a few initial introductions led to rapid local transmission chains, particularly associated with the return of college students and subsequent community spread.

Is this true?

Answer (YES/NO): YES